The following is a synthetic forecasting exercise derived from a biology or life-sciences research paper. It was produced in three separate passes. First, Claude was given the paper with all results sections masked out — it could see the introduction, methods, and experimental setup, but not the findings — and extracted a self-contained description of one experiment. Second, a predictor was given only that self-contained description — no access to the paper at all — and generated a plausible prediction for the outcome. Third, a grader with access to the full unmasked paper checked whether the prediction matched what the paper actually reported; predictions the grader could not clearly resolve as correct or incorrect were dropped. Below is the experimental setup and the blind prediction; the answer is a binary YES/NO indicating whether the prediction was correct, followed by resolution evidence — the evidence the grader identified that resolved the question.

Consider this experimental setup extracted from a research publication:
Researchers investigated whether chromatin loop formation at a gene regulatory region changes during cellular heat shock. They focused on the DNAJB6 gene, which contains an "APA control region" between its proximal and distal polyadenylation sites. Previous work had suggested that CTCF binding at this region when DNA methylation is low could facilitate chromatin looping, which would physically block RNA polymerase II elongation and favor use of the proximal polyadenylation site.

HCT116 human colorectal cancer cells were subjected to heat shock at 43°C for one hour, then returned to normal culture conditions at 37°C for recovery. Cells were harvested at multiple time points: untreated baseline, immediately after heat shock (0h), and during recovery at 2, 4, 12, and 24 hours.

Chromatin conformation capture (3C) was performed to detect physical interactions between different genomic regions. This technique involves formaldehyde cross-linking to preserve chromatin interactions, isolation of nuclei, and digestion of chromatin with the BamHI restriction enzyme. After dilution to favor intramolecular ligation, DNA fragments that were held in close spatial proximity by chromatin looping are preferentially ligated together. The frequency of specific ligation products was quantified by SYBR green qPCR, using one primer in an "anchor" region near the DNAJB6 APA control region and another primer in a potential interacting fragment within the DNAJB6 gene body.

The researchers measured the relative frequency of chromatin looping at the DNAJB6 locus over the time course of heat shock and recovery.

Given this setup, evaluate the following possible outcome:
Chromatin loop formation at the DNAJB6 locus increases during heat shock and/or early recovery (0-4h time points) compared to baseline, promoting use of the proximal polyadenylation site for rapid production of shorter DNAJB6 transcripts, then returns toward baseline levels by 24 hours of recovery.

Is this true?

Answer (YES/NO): YES